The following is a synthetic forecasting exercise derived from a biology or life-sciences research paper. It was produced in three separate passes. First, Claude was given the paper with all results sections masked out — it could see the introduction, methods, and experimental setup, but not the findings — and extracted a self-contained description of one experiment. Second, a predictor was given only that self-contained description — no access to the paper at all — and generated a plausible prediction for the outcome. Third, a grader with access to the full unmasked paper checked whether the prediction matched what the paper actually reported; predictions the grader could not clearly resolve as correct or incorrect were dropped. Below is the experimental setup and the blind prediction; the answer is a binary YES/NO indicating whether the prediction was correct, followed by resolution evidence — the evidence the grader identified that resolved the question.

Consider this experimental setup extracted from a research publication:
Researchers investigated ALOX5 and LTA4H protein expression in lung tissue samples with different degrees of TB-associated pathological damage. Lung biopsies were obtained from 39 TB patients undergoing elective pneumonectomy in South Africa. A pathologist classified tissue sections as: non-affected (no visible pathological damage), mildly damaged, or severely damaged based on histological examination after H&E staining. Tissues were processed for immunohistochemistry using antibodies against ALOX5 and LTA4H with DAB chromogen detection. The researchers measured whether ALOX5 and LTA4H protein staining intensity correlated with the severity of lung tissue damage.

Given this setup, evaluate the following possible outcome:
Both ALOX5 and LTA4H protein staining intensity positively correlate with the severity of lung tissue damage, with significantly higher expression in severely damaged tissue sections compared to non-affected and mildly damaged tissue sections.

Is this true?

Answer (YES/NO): YES